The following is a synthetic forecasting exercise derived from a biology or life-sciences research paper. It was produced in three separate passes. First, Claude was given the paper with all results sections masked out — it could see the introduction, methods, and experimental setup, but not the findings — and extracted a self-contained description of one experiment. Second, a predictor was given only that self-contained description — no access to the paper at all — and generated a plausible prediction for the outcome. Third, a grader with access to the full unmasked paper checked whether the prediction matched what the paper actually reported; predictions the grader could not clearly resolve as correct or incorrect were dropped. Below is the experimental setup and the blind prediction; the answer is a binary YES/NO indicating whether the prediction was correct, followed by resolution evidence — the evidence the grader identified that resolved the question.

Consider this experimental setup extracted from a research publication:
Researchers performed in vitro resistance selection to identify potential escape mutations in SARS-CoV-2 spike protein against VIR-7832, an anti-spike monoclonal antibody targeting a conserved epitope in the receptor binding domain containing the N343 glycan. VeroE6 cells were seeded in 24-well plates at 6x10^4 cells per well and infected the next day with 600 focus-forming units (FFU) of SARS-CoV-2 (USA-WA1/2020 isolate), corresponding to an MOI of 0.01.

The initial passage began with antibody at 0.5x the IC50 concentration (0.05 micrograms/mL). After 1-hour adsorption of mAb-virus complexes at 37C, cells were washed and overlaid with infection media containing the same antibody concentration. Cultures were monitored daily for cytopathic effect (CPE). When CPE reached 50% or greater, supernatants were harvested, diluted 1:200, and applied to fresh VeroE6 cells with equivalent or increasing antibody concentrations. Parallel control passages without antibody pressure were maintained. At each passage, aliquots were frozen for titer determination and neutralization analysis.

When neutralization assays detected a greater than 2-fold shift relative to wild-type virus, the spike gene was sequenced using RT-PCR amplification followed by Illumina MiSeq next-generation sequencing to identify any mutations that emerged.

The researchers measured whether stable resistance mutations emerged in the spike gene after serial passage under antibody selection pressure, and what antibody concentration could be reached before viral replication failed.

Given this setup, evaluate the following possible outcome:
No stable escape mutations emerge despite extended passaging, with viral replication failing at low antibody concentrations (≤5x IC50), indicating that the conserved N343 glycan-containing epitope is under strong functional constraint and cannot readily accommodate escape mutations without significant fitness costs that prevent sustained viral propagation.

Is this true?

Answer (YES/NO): NO